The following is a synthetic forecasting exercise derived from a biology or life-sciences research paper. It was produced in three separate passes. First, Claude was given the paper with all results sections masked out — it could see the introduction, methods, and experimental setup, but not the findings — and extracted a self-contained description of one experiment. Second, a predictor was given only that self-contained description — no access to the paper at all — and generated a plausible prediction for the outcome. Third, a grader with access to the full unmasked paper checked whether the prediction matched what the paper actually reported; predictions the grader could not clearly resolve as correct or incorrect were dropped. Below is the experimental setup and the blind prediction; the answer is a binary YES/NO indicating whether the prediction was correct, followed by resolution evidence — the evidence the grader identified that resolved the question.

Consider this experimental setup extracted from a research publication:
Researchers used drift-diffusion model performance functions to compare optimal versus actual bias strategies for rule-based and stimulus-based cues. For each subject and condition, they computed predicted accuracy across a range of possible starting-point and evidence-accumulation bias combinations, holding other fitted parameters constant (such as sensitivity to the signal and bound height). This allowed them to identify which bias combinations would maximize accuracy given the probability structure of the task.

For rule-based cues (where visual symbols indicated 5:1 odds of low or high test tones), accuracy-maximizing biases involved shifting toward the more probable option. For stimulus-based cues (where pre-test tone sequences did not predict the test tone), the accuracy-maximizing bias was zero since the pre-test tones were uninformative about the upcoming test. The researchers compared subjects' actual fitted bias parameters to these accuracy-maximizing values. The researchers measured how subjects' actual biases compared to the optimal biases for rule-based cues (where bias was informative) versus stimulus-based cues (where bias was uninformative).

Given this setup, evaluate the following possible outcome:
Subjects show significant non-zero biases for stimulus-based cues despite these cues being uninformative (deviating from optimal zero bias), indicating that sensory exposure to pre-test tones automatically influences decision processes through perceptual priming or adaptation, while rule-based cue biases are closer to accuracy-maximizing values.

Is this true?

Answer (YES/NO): NO